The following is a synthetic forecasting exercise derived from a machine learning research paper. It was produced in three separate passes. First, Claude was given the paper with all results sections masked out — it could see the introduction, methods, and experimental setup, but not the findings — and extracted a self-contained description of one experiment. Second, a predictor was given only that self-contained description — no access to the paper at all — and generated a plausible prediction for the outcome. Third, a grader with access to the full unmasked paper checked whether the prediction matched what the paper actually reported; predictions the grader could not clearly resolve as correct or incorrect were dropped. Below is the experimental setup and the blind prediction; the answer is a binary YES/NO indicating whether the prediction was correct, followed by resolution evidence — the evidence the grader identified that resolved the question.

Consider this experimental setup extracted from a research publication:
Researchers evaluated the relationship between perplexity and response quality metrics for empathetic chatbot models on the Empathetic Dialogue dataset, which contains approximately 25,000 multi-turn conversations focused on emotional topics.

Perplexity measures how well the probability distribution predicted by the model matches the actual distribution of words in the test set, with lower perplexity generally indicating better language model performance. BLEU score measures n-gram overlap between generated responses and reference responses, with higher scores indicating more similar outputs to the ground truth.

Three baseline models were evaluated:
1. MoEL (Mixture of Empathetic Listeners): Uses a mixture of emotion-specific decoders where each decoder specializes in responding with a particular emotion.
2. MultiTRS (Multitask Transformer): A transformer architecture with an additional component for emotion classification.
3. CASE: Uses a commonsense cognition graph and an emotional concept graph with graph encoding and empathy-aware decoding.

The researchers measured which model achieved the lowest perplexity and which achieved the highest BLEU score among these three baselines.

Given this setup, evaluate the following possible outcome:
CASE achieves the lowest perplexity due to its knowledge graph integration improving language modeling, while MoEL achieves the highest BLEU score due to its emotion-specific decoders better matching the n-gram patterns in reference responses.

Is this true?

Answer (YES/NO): YES